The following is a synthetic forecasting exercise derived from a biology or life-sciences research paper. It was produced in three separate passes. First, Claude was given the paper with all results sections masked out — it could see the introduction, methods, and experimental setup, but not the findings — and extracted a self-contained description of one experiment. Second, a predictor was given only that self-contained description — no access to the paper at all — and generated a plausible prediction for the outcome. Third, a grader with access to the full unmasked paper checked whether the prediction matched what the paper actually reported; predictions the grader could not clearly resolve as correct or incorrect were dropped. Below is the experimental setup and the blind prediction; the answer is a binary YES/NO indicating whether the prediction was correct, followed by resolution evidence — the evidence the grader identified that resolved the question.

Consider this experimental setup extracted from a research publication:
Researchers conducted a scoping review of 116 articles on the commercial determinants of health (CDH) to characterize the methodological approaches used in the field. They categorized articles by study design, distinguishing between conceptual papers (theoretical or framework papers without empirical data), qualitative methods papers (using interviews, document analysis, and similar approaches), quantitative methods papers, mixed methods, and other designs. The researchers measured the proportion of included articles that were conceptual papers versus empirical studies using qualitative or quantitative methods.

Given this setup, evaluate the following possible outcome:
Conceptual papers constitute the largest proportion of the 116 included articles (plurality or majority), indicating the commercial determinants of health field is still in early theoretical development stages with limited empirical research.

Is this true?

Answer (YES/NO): YES